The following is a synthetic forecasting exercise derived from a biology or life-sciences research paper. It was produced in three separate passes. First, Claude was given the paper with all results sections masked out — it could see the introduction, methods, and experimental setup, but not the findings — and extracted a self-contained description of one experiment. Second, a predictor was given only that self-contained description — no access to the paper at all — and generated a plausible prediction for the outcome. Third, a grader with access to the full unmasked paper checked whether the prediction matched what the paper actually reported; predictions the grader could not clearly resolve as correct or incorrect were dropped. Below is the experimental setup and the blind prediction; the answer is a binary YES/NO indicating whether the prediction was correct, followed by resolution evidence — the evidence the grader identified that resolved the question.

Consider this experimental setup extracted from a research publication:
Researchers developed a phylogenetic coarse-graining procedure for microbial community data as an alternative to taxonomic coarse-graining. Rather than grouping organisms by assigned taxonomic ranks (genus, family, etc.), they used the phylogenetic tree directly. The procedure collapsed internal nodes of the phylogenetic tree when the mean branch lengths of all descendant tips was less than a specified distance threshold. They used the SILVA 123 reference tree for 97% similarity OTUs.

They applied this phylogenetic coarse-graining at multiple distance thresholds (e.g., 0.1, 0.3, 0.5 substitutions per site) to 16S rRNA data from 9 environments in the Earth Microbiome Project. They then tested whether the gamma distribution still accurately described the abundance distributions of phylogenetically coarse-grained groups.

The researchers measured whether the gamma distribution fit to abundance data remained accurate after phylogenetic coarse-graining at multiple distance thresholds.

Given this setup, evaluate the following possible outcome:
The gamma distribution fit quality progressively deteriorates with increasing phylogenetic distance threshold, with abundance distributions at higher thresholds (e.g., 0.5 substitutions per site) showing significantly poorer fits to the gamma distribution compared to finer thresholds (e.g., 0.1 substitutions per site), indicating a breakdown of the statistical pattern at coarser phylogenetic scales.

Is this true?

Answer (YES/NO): NO